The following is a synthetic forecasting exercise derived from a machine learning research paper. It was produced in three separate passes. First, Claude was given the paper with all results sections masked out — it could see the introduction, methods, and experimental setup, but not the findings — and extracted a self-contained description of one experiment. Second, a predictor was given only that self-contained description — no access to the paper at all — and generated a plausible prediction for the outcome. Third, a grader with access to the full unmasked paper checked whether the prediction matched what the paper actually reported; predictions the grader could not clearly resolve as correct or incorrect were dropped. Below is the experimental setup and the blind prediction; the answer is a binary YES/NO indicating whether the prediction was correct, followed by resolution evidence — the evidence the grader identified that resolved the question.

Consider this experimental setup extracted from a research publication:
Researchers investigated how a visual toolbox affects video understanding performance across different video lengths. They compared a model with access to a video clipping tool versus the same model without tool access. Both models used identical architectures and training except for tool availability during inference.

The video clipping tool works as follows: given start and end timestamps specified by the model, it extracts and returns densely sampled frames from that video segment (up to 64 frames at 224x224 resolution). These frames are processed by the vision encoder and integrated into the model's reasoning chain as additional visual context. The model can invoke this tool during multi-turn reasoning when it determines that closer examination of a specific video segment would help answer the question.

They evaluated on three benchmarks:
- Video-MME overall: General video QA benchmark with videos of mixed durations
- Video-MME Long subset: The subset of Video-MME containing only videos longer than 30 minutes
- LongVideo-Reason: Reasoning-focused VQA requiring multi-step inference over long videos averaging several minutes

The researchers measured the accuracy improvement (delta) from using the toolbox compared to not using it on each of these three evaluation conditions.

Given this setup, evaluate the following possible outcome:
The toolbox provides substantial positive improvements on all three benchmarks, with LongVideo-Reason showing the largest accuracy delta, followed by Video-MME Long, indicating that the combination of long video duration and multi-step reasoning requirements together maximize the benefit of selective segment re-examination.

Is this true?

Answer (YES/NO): YES